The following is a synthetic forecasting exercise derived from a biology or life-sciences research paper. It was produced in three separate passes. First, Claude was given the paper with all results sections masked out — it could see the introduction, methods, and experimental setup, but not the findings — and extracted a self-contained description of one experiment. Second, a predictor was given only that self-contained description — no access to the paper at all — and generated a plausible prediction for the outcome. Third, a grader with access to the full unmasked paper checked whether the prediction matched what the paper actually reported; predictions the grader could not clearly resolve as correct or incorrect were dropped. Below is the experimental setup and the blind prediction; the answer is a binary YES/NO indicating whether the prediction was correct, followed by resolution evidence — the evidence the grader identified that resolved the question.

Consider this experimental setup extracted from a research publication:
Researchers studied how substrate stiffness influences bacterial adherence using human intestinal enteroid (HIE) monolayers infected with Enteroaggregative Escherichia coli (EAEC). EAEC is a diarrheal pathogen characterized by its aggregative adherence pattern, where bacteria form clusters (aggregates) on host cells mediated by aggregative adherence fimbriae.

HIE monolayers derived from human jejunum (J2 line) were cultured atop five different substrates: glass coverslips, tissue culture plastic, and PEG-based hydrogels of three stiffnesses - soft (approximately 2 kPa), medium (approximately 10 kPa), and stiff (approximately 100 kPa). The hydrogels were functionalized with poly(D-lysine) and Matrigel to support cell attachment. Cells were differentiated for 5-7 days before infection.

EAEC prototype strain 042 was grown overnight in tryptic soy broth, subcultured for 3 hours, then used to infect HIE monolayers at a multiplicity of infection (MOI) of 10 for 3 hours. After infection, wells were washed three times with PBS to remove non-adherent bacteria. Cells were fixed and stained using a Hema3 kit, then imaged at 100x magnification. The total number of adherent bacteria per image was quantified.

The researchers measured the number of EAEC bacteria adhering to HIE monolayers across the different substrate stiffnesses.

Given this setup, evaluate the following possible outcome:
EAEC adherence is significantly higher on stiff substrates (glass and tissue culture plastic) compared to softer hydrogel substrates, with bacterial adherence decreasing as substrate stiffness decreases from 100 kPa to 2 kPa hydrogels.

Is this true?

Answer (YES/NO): NO